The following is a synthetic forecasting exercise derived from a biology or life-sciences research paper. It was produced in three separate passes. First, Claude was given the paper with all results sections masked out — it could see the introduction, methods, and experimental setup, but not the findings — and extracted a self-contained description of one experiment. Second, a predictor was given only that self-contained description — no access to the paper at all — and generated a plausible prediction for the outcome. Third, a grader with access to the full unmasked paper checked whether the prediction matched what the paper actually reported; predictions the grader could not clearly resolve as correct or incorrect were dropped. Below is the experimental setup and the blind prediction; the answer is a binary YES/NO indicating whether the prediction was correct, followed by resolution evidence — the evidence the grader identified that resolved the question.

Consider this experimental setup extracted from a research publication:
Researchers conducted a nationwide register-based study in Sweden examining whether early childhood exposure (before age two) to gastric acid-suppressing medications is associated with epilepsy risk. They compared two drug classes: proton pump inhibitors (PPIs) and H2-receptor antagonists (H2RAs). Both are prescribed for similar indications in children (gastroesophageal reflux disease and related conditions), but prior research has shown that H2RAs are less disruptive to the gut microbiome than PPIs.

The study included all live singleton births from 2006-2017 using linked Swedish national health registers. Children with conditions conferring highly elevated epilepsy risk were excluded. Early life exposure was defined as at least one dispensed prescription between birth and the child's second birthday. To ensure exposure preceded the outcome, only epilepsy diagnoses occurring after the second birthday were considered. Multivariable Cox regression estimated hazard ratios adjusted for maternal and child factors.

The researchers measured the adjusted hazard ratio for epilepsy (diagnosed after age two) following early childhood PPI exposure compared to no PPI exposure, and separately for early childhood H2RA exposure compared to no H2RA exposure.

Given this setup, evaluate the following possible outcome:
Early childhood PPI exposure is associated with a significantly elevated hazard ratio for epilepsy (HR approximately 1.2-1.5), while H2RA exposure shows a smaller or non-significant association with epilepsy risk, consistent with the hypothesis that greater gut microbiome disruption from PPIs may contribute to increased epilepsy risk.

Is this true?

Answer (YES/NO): NO